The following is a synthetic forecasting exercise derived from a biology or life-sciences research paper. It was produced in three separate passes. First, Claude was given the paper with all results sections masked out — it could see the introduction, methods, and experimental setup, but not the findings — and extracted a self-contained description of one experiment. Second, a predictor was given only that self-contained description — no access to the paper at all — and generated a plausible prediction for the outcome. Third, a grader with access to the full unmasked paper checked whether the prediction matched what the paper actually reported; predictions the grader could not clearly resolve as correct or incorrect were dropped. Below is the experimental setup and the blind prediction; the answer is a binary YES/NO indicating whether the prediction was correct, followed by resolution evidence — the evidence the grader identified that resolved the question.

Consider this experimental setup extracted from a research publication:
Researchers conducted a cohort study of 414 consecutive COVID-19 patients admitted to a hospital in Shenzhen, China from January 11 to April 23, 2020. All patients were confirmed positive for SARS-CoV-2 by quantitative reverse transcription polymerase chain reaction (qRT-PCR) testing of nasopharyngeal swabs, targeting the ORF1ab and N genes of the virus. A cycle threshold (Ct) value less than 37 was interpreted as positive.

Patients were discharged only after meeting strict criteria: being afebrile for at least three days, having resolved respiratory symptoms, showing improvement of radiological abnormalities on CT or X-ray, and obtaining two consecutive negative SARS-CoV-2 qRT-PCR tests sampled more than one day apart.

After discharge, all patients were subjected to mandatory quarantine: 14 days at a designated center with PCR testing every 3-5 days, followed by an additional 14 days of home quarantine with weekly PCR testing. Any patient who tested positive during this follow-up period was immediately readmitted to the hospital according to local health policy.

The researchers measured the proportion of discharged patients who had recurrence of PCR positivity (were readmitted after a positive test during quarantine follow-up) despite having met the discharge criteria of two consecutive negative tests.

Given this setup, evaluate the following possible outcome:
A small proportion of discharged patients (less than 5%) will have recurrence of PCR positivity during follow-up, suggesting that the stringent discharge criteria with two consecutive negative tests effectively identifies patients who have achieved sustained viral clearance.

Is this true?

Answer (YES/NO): NO